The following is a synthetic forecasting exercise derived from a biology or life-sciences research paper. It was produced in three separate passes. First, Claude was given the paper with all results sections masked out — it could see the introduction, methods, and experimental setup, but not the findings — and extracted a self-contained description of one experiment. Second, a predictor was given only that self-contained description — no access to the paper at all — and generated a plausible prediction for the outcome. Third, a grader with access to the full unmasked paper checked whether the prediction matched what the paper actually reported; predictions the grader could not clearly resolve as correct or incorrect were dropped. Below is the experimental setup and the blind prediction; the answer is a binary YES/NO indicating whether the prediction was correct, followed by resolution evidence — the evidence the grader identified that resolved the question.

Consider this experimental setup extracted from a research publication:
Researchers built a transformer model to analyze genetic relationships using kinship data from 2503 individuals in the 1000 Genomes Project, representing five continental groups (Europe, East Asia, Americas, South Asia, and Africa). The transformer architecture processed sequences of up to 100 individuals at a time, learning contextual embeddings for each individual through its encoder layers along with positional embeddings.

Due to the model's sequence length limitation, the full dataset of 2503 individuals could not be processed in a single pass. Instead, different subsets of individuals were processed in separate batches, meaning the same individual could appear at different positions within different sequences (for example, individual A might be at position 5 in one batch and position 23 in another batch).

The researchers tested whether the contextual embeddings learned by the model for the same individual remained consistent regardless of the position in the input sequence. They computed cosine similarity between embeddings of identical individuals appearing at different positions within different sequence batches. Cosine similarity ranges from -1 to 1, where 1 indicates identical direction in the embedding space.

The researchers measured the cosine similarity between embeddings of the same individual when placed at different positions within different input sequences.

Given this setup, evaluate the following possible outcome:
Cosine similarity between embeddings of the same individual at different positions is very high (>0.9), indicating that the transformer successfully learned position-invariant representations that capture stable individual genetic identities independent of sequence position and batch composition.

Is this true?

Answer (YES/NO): NO